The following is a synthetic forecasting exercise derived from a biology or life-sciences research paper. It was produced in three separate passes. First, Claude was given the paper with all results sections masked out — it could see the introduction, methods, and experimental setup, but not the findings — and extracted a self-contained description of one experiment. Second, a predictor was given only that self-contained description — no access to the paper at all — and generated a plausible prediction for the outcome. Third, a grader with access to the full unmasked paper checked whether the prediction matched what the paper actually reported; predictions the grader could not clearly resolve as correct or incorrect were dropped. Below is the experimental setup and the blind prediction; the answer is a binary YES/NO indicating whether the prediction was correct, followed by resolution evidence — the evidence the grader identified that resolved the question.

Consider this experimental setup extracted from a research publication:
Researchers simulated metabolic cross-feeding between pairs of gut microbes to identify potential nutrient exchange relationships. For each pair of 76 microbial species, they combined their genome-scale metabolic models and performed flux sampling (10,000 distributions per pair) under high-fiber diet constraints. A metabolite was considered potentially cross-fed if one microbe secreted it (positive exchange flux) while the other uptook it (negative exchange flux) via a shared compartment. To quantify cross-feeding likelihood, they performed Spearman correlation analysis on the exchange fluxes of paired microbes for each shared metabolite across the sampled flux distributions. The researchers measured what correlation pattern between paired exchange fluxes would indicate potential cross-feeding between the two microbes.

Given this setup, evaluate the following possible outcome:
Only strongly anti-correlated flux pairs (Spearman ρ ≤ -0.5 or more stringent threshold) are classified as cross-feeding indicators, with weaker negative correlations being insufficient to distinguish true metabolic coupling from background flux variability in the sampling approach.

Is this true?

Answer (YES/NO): YES